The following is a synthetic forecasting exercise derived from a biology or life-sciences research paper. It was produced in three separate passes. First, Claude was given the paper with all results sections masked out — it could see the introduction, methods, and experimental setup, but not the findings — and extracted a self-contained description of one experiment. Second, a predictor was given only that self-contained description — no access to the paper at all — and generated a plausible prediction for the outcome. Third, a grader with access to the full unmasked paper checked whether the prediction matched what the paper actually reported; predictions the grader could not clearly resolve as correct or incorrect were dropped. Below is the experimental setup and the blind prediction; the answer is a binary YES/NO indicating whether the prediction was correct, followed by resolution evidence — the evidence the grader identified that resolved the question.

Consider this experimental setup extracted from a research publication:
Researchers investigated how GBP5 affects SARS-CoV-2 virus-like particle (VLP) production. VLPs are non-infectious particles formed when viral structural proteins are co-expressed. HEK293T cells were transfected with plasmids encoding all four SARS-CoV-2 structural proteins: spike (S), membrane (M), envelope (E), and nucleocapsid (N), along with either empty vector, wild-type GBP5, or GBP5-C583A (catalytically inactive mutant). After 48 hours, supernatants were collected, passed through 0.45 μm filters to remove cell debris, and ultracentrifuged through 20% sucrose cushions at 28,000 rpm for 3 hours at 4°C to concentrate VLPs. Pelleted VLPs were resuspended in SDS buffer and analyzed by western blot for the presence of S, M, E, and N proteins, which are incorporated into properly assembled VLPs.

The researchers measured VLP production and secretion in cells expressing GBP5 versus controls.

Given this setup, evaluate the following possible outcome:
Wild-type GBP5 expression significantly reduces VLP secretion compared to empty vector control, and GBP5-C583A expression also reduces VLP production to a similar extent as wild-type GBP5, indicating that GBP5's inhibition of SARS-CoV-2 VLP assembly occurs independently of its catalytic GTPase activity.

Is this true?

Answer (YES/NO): NO